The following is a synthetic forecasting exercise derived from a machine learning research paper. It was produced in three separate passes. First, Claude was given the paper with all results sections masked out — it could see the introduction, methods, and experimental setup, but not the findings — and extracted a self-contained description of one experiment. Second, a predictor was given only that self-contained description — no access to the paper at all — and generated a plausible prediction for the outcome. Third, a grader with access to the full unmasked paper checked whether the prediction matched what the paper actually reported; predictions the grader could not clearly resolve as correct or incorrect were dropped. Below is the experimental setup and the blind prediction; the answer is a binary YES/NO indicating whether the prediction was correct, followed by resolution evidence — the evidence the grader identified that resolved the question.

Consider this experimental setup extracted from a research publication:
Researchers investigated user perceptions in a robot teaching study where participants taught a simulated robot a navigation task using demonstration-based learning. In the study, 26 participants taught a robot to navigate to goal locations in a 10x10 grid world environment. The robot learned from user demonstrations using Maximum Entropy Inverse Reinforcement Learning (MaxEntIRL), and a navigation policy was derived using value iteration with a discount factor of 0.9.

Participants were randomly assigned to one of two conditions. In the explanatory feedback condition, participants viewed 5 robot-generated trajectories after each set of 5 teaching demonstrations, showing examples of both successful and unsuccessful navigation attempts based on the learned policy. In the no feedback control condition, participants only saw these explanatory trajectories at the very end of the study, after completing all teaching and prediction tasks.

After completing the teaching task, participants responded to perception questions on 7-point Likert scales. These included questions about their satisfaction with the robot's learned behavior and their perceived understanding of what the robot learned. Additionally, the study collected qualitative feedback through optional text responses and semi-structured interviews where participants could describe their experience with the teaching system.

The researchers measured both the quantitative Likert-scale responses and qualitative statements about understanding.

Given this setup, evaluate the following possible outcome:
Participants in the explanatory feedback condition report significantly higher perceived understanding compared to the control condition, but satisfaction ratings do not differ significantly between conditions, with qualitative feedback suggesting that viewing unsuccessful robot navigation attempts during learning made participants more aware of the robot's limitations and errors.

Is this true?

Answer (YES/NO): NO